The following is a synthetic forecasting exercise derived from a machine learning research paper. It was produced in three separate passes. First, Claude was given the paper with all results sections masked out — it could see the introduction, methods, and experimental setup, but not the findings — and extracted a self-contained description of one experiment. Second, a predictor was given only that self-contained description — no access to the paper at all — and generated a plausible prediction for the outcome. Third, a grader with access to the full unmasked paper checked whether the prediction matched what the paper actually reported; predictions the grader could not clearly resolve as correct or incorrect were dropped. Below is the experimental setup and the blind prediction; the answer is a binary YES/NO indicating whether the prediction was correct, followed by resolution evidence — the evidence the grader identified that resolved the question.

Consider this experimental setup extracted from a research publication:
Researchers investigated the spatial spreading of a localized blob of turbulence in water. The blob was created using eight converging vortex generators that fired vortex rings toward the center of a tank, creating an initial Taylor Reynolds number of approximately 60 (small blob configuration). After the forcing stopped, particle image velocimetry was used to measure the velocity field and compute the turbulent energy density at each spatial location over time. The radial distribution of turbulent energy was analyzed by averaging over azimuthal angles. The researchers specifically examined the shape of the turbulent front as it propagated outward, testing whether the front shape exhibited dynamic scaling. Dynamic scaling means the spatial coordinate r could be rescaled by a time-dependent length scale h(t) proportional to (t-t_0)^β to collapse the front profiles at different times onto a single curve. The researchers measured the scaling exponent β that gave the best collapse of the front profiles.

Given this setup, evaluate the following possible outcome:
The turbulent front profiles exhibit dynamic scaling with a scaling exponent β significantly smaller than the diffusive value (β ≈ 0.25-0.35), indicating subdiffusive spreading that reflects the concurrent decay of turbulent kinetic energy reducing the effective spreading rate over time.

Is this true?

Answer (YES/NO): NO